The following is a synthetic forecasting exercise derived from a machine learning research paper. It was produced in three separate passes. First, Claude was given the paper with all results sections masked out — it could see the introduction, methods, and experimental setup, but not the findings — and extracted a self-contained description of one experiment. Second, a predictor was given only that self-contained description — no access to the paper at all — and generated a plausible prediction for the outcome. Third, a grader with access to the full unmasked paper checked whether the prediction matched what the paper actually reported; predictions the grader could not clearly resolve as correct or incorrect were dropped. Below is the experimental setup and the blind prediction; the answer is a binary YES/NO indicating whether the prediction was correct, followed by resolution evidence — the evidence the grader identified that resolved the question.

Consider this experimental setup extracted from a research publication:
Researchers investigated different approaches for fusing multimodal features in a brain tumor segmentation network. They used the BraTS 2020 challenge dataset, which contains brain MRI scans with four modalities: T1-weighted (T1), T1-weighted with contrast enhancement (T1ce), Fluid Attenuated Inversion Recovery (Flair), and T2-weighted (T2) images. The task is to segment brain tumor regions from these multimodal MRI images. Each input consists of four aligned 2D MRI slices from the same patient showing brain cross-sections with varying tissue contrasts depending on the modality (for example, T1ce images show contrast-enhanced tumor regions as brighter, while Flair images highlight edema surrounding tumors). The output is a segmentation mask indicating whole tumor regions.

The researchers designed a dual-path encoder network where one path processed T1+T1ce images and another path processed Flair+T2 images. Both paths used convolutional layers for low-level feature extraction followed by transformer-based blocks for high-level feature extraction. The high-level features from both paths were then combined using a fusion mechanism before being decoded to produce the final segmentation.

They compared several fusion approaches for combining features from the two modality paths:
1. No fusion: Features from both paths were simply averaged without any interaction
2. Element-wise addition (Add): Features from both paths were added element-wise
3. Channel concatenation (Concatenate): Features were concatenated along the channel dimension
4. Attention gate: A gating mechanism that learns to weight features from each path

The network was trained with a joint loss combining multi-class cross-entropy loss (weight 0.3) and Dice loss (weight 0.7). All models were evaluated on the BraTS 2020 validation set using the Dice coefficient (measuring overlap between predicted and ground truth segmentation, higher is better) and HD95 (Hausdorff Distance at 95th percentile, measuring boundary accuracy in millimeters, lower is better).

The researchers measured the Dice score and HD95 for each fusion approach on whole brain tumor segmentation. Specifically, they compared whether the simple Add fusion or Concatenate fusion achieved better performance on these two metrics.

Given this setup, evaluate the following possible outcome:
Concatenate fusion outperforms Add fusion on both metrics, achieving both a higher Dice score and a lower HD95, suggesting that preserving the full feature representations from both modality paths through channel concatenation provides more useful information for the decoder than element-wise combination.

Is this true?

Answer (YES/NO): NO